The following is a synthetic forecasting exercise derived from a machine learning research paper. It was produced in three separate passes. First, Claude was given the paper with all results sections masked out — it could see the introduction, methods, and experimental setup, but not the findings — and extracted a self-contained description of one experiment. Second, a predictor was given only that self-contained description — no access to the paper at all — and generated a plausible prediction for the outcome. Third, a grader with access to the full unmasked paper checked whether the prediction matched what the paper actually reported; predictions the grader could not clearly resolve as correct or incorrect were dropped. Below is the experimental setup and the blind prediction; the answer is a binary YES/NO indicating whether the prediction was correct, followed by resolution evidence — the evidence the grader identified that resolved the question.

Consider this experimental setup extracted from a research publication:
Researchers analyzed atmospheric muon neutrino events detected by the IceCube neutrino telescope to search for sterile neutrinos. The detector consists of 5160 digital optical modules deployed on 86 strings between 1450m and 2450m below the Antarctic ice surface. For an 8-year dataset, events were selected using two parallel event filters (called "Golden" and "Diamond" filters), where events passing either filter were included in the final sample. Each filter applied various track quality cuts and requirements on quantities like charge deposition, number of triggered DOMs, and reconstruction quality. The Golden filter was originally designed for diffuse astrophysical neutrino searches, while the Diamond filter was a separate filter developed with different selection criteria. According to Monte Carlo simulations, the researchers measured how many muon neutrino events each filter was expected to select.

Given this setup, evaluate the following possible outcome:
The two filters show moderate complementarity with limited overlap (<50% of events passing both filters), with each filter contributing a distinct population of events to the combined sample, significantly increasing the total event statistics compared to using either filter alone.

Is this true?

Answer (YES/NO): NO